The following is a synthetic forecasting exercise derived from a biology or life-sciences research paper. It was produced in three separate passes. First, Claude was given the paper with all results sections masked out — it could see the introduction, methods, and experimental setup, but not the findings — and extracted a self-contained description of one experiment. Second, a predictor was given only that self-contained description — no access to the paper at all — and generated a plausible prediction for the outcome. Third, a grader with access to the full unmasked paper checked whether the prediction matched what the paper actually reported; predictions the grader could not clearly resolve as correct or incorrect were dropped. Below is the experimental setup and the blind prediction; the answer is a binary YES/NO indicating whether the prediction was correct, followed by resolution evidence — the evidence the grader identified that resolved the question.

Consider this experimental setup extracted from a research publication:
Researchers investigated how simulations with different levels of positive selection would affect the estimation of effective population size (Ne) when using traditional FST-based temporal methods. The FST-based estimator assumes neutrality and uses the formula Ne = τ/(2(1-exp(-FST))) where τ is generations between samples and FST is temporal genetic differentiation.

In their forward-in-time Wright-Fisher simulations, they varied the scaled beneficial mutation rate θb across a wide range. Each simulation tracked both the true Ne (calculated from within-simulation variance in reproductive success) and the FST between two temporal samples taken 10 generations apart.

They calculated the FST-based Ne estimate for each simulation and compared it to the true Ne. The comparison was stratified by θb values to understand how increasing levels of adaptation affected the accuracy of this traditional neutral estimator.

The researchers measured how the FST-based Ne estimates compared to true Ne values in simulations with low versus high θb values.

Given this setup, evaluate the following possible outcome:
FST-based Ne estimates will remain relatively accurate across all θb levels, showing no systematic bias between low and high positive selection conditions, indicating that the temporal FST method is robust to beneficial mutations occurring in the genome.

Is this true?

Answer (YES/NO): NO